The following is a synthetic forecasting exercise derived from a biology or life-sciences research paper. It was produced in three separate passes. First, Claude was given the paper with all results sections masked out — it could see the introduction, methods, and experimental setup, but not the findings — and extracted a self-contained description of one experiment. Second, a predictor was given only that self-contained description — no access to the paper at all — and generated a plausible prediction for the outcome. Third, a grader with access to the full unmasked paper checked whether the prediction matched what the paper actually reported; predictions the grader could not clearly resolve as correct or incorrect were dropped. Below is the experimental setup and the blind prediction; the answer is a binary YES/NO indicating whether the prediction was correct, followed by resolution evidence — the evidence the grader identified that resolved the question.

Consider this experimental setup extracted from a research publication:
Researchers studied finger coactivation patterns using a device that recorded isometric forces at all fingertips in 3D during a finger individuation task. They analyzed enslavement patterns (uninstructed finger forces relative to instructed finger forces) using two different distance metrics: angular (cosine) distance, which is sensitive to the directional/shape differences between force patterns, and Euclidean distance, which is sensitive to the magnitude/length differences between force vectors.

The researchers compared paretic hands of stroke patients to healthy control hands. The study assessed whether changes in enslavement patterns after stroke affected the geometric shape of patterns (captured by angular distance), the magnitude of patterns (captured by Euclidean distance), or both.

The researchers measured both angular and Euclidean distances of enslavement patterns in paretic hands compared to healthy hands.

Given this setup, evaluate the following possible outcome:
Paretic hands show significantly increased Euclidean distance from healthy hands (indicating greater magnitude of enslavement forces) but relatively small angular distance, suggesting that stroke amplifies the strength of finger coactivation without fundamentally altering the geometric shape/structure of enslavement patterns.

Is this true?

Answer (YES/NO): NO